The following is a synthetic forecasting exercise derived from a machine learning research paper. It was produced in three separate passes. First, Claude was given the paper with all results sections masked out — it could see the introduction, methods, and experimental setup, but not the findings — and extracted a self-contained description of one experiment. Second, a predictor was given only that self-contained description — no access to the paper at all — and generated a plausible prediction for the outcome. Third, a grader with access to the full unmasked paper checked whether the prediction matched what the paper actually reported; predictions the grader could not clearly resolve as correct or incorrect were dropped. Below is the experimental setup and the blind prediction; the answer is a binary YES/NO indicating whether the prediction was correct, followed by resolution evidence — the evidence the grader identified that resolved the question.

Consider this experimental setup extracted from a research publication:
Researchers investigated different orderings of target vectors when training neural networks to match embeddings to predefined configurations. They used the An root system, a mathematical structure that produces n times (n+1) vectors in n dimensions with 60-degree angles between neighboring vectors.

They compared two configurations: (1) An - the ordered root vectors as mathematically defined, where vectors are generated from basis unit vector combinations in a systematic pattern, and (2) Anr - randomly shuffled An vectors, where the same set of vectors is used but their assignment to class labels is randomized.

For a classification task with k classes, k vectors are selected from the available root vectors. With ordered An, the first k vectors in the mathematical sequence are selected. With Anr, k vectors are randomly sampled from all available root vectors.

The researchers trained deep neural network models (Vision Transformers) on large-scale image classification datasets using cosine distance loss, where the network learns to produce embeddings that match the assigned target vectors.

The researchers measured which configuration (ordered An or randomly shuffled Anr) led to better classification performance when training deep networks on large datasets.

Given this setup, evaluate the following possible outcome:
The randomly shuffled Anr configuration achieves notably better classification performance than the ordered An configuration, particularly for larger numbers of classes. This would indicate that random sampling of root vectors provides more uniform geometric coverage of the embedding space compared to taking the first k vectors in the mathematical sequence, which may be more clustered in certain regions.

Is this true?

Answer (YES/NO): YES